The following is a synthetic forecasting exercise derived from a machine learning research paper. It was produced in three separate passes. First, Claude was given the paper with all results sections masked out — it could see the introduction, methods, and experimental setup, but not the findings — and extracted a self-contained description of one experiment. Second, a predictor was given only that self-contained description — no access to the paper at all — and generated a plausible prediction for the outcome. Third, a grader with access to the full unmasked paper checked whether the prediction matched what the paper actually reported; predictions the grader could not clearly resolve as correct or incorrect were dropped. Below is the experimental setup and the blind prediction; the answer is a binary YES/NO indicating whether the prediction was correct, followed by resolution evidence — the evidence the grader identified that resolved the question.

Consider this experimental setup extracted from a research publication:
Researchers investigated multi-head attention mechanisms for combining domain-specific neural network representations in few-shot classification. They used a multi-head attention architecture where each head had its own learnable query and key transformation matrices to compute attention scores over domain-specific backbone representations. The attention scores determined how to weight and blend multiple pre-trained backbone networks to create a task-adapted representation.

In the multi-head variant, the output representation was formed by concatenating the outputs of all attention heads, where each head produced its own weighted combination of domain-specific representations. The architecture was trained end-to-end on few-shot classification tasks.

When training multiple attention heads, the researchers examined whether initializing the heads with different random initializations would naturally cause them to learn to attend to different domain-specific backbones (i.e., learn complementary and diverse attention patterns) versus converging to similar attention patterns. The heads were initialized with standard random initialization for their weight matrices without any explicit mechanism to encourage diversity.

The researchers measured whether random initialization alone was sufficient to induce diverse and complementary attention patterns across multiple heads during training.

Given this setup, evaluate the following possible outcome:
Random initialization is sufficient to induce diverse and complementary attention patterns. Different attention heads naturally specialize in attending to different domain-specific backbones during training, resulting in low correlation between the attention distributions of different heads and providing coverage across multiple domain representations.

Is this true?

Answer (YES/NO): NO